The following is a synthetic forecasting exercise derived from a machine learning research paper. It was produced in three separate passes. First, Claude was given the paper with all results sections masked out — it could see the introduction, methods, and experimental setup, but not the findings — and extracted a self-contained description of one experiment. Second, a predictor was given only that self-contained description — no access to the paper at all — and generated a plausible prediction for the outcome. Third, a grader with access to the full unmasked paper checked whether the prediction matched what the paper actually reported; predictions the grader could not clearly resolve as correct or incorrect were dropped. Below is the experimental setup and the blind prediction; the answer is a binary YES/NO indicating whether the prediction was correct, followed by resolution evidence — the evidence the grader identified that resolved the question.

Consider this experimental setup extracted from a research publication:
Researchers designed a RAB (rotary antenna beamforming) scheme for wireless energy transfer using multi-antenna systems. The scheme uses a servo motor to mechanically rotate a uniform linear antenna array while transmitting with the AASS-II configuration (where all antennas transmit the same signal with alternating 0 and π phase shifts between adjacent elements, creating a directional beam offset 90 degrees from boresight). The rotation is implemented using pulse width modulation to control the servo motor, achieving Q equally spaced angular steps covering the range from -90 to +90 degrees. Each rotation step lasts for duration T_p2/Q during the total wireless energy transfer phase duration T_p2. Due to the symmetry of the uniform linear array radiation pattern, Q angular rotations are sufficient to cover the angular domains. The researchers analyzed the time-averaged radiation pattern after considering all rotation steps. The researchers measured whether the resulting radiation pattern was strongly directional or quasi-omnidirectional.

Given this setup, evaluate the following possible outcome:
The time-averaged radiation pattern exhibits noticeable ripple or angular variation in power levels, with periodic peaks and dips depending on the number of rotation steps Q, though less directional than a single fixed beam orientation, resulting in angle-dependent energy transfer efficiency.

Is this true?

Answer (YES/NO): NO